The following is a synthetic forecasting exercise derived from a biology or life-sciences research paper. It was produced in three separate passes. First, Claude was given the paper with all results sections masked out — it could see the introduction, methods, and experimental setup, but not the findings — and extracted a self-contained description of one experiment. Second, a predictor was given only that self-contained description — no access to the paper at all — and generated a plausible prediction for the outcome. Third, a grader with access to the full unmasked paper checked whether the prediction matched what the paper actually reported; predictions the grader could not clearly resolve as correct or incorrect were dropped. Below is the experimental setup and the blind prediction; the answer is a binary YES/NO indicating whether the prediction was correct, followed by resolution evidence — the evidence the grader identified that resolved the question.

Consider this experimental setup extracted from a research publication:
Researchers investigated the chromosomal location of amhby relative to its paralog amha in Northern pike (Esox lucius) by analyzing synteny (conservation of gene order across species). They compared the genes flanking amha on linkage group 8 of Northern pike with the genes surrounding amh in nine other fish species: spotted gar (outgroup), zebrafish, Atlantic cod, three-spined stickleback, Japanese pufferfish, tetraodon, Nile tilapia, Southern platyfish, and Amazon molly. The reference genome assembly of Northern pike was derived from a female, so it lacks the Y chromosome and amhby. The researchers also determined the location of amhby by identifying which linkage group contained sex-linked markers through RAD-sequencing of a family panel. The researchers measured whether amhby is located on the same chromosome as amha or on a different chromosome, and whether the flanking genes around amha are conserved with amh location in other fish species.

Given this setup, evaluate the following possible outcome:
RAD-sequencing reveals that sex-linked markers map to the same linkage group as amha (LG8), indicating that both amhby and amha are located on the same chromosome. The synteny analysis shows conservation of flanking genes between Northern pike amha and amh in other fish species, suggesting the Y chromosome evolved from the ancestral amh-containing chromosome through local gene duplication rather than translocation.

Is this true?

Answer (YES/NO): NO